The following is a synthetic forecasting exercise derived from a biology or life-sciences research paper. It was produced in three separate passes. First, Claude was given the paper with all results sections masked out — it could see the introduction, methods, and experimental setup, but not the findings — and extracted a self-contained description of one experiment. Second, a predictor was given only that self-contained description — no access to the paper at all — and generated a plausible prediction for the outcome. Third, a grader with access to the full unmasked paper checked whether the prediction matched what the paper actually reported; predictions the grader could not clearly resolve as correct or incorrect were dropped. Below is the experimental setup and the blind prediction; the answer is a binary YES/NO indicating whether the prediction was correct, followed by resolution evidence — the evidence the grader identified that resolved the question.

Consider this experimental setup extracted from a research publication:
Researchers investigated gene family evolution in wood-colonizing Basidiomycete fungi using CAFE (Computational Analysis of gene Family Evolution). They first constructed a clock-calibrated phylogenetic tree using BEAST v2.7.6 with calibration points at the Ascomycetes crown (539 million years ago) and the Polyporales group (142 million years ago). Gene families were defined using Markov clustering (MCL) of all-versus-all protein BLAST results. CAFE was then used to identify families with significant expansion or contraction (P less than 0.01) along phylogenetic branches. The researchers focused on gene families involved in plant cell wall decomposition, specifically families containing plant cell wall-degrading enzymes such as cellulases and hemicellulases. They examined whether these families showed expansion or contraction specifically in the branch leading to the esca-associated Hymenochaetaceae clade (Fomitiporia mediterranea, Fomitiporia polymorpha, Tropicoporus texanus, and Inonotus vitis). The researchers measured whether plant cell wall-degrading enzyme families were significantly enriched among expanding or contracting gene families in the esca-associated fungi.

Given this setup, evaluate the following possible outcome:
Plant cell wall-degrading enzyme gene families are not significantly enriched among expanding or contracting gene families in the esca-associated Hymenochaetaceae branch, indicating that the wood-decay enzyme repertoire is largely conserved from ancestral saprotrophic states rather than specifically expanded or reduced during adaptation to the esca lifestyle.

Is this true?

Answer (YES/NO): NO